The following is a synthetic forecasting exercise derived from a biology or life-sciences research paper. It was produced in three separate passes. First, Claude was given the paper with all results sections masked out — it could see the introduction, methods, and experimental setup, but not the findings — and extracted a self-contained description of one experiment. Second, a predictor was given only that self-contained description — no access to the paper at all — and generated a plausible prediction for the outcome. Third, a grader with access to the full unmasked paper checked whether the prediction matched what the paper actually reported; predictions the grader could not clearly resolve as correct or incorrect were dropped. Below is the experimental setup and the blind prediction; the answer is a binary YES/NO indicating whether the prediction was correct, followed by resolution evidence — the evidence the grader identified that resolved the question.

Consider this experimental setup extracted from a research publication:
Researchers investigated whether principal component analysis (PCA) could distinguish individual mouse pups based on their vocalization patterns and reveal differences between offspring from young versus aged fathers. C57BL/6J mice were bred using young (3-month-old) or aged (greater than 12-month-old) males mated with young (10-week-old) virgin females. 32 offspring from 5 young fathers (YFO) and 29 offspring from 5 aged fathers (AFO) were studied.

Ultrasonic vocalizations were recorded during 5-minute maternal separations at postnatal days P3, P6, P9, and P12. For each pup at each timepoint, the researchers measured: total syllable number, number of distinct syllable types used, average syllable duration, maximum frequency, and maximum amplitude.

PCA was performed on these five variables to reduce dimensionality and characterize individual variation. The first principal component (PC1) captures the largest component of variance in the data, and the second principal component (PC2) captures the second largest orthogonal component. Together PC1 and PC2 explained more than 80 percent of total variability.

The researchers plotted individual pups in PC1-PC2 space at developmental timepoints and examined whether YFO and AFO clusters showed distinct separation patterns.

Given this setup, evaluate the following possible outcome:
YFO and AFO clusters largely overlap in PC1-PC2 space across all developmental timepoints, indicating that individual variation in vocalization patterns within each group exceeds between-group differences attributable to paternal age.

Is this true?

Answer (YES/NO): NO